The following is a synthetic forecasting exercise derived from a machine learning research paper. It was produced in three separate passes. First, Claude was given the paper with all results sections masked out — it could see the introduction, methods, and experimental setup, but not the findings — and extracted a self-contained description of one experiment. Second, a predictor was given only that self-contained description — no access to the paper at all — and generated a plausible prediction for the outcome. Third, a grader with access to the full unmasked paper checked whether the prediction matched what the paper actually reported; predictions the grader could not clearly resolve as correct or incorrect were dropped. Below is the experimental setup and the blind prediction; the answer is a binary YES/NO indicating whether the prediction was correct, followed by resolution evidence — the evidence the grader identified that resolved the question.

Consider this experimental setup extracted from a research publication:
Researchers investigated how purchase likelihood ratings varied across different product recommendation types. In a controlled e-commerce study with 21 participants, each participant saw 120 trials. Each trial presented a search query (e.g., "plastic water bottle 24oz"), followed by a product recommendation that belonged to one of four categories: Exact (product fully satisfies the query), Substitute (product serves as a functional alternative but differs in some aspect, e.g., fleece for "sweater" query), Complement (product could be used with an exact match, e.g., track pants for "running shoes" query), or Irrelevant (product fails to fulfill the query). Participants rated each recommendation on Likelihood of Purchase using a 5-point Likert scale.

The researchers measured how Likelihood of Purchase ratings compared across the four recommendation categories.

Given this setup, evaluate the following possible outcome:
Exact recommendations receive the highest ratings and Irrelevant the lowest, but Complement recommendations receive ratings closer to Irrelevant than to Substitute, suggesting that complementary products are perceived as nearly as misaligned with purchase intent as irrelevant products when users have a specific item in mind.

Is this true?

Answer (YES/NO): NO